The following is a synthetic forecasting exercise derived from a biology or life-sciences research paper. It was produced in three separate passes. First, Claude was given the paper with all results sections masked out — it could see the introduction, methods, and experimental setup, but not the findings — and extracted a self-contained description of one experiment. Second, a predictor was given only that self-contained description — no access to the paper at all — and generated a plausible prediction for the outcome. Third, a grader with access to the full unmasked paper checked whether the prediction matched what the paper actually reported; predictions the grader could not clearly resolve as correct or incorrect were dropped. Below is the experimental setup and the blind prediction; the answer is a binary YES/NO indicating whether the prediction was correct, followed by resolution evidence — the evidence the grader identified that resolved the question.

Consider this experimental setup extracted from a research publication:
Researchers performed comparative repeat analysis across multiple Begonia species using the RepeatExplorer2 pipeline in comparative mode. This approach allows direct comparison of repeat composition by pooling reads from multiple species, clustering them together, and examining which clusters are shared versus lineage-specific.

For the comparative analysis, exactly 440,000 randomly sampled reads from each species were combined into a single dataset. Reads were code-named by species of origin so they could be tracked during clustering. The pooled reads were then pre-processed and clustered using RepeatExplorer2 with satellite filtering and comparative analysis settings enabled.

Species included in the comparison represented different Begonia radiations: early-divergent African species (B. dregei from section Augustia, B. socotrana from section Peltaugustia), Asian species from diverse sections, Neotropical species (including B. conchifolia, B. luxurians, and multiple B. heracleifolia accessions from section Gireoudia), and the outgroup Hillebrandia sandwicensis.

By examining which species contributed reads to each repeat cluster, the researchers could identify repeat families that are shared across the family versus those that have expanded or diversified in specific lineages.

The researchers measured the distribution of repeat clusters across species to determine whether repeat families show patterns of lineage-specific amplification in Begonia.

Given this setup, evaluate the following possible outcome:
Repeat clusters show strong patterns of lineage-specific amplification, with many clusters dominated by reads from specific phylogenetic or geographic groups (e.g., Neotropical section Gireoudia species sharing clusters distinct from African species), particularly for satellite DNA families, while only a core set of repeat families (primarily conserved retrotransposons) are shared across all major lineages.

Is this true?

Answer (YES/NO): NO